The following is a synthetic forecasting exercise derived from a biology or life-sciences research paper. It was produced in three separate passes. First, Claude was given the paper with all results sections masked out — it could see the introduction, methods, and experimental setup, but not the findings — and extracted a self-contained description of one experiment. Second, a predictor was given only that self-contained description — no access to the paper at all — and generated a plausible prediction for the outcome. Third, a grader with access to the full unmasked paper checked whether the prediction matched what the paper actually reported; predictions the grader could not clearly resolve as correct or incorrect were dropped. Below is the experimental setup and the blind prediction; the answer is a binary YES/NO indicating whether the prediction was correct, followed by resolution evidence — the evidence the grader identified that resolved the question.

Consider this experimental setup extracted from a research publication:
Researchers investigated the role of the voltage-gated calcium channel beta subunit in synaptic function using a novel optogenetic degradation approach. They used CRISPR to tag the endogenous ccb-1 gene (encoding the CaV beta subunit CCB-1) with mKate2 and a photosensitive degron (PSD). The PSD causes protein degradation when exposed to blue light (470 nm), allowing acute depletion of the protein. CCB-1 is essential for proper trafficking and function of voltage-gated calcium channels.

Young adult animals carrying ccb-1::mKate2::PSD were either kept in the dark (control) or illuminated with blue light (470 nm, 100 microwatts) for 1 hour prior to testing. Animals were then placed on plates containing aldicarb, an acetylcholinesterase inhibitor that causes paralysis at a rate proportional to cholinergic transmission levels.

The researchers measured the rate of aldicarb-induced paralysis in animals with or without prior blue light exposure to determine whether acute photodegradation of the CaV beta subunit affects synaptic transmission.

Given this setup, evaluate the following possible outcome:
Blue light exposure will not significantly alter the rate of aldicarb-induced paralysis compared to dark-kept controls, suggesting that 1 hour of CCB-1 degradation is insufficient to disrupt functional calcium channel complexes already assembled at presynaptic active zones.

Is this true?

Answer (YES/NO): NO